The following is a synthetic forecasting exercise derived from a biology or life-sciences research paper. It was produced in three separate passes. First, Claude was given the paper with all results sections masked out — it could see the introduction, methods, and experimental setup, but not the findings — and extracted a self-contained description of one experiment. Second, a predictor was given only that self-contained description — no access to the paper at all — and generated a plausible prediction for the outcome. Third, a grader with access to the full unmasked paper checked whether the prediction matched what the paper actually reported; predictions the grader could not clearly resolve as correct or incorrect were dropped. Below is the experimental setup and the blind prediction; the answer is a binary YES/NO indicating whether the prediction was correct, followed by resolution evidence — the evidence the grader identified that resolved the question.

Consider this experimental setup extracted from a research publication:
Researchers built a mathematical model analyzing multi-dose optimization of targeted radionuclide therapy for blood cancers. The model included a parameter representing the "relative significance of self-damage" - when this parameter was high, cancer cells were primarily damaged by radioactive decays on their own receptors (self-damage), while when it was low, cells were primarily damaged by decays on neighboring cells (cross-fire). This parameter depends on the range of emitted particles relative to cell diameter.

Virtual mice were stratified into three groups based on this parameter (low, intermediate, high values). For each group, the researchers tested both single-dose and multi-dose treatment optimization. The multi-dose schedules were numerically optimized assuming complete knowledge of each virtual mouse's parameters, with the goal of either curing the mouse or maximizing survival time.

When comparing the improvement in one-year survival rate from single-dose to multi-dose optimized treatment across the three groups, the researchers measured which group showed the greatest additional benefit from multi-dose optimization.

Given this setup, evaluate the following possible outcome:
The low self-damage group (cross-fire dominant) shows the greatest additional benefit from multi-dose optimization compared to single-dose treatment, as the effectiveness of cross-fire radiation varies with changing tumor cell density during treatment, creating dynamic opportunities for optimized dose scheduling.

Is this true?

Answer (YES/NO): NO